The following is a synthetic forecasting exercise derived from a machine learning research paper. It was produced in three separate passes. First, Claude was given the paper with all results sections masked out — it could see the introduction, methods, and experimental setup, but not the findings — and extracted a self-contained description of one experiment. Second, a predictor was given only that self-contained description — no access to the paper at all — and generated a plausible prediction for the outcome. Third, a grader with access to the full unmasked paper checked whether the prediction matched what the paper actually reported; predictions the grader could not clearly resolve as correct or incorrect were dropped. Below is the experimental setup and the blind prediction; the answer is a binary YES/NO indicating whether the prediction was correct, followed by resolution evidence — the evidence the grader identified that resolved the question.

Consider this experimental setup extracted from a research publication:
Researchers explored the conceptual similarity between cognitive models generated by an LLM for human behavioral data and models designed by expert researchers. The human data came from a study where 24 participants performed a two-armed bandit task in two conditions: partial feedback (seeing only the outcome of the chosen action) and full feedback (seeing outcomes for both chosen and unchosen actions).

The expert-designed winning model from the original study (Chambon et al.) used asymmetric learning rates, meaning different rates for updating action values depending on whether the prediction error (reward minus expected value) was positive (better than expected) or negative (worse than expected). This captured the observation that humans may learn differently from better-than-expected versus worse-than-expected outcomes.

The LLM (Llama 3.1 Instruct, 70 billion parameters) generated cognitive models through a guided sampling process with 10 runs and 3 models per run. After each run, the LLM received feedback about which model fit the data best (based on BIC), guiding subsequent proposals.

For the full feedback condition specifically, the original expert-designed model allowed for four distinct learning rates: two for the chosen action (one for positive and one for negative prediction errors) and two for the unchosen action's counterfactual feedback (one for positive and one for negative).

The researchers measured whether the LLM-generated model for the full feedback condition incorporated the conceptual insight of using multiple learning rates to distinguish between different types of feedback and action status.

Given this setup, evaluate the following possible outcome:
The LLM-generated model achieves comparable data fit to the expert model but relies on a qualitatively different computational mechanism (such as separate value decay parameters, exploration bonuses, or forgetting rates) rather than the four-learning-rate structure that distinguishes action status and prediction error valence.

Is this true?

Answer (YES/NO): NO